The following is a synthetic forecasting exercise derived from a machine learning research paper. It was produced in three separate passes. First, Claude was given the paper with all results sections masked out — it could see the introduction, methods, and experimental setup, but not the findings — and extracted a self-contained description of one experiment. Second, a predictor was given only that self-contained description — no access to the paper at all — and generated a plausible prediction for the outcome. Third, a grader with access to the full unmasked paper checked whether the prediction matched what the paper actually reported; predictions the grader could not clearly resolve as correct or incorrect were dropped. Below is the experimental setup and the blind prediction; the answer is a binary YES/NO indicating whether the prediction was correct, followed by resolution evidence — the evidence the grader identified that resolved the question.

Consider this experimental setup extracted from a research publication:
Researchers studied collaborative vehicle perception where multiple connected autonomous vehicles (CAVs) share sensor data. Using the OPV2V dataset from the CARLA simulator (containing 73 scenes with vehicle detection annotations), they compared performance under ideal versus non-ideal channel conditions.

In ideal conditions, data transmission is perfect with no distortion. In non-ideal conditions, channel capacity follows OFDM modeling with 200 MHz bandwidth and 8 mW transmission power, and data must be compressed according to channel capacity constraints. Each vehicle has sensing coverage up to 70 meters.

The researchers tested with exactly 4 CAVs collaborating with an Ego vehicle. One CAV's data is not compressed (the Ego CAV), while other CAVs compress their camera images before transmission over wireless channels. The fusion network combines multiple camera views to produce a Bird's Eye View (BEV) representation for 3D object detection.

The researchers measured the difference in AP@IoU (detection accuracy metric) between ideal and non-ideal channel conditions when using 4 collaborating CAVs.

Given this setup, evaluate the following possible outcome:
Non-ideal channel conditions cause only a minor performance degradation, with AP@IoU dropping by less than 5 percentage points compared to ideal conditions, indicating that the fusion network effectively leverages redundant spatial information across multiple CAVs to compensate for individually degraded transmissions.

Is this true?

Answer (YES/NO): YES